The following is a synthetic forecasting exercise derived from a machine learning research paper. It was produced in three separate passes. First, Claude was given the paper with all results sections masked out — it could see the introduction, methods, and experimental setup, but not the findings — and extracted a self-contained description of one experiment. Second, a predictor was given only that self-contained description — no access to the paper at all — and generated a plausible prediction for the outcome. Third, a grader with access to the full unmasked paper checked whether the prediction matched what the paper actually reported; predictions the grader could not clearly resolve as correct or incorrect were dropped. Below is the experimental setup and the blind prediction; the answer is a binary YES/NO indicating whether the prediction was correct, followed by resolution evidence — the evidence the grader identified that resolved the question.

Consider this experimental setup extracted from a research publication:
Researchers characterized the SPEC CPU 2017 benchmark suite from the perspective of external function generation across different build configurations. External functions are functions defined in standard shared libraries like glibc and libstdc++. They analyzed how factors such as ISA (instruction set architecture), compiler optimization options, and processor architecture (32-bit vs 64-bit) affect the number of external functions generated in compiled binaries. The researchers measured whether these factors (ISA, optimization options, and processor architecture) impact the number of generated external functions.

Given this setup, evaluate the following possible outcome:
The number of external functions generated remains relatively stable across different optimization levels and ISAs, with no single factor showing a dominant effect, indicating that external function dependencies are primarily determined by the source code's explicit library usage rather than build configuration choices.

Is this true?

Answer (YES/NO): NO